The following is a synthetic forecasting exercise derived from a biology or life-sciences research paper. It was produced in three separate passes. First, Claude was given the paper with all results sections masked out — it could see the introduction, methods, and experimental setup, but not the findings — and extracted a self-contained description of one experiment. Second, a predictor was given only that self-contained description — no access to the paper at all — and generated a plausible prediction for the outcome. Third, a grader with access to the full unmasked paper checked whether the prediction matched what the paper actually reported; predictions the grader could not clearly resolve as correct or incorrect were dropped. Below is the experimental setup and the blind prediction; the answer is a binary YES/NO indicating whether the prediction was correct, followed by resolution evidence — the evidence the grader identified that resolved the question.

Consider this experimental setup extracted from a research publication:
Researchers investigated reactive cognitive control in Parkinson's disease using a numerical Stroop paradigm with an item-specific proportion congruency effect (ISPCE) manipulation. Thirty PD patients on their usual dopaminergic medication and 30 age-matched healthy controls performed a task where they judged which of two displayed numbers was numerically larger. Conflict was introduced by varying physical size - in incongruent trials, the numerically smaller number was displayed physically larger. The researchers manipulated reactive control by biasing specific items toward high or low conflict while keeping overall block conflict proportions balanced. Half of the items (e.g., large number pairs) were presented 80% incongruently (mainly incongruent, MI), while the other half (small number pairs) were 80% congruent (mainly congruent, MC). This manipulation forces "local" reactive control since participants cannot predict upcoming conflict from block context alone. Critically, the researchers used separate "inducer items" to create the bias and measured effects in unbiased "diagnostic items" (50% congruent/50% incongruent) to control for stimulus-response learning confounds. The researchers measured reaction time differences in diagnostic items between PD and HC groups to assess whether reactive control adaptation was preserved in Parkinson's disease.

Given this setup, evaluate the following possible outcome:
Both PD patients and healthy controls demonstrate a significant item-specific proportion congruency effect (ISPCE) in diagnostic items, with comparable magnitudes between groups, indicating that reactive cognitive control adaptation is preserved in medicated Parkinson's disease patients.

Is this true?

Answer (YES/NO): NO